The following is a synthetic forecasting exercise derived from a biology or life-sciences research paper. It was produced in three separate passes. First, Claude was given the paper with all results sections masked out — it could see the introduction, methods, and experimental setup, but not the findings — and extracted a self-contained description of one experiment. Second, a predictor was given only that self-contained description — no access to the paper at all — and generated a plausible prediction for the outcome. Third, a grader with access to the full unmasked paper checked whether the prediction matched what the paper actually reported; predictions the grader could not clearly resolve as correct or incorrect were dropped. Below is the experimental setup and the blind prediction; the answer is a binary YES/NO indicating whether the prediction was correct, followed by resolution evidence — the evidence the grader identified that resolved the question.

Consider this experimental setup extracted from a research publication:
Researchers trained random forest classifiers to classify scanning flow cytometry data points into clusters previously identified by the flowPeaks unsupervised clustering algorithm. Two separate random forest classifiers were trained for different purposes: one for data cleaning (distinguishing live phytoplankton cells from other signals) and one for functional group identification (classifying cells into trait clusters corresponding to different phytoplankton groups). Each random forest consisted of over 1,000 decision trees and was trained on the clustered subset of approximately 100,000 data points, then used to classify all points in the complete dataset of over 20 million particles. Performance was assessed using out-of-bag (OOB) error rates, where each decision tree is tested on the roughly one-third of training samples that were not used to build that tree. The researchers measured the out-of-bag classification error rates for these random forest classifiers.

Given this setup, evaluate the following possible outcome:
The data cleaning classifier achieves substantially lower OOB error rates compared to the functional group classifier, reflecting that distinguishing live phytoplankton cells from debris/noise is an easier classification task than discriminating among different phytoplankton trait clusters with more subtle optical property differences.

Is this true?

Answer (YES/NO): NO